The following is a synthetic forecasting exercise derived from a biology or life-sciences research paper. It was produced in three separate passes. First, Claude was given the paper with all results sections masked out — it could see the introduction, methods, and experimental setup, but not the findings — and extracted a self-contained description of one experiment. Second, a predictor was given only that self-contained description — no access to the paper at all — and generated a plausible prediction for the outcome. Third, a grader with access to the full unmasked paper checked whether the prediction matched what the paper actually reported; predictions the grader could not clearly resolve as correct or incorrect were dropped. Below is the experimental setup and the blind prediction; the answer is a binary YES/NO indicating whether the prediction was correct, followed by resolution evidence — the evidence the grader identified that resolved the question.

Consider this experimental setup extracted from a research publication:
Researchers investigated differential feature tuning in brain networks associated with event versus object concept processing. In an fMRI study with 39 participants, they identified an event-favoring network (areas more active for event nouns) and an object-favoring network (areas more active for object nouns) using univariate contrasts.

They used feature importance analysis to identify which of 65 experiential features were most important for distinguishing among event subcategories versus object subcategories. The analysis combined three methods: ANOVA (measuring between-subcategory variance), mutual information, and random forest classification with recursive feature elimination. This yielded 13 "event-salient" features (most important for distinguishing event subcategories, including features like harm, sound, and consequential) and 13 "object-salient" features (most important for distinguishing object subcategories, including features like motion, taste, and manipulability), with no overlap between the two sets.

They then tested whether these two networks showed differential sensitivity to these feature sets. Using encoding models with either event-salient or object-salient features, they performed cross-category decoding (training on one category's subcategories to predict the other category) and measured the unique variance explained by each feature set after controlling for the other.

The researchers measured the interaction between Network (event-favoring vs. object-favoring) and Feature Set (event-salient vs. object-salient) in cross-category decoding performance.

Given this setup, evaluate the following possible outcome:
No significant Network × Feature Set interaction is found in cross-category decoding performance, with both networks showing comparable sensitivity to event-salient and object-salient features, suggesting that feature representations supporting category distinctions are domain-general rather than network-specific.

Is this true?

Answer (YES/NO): NO